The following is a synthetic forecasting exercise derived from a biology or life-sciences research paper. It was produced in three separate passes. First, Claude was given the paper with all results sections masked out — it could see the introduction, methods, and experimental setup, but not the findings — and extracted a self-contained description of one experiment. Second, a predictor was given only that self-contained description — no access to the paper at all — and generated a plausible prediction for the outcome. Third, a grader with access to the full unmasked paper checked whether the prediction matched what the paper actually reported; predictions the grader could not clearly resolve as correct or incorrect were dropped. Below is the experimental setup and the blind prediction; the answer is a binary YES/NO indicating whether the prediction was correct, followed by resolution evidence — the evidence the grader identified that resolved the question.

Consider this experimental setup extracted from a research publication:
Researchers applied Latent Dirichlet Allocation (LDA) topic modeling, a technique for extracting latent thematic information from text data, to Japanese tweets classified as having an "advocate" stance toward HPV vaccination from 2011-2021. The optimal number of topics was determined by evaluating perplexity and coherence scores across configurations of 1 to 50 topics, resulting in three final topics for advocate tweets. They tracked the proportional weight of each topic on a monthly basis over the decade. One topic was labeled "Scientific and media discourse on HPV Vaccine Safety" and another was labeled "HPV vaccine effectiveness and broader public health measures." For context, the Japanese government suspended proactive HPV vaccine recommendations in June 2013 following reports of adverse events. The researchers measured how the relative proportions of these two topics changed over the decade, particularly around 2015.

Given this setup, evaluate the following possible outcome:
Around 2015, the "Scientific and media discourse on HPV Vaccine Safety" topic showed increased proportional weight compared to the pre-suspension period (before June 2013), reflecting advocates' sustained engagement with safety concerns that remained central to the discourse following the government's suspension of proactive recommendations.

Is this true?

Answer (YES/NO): YES